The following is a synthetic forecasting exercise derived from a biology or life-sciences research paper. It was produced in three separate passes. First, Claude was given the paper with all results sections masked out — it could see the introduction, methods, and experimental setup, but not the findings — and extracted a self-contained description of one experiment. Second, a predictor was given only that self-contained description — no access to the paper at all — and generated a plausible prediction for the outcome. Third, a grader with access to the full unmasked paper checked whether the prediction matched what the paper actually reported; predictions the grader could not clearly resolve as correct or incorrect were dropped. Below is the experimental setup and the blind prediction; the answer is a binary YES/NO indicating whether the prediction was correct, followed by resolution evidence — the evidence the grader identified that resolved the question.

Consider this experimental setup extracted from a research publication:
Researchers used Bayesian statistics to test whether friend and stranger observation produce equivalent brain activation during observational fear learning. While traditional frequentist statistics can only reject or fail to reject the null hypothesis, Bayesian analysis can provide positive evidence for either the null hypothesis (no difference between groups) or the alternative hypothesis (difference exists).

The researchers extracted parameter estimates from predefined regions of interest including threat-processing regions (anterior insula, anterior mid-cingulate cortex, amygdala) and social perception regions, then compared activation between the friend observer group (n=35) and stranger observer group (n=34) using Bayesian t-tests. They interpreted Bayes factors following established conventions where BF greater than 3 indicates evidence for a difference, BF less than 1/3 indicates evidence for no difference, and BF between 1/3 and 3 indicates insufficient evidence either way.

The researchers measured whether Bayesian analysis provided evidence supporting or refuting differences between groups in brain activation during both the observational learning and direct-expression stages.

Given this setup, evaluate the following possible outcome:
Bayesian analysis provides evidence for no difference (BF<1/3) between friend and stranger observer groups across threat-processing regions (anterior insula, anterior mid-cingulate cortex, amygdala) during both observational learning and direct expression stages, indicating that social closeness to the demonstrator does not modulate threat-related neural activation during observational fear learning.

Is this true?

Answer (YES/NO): YES